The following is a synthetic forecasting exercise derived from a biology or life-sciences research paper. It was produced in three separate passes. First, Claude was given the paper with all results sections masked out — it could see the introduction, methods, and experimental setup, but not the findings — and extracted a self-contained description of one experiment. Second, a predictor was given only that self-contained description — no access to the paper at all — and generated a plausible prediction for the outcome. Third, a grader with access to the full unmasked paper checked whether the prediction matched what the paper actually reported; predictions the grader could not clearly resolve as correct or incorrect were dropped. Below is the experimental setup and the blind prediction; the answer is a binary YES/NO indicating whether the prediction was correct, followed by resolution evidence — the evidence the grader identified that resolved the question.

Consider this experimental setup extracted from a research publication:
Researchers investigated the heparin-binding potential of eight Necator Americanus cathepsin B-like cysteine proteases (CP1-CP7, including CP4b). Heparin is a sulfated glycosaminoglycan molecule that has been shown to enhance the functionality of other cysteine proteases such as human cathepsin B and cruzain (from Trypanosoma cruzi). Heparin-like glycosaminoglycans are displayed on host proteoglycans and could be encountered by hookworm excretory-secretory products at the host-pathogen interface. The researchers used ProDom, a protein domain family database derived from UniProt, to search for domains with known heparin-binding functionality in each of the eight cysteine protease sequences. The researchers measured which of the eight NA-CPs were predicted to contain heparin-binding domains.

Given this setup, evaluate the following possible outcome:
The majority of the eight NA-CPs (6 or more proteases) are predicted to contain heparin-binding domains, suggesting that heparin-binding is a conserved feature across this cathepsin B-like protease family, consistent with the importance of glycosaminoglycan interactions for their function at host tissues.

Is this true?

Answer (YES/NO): NO